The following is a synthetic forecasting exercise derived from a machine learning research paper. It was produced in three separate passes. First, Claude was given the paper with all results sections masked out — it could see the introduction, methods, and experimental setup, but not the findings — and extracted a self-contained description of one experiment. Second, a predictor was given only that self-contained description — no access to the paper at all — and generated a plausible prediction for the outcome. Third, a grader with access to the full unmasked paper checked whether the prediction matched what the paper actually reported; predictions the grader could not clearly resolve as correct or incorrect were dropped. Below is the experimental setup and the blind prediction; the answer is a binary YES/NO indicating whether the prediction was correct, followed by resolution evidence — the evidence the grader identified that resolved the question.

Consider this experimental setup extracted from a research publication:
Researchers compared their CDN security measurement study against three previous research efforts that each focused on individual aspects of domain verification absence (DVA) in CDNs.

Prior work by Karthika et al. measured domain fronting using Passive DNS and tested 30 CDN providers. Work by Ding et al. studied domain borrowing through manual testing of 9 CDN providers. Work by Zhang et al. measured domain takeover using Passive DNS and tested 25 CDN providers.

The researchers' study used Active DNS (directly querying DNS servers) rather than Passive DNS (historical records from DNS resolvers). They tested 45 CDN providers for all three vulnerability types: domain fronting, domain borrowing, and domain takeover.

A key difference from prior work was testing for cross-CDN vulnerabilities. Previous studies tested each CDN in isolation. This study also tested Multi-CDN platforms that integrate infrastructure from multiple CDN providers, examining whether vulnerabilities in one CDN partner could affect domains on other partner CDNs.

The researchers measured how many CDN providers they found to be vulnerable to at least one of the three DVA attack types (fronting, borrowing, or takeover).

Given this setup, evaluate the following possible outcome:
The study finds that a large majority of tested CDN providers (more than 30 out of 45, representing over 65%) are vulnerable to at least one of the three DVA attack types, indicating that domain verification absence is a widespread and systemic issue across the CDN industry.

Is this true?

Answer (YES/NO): YES